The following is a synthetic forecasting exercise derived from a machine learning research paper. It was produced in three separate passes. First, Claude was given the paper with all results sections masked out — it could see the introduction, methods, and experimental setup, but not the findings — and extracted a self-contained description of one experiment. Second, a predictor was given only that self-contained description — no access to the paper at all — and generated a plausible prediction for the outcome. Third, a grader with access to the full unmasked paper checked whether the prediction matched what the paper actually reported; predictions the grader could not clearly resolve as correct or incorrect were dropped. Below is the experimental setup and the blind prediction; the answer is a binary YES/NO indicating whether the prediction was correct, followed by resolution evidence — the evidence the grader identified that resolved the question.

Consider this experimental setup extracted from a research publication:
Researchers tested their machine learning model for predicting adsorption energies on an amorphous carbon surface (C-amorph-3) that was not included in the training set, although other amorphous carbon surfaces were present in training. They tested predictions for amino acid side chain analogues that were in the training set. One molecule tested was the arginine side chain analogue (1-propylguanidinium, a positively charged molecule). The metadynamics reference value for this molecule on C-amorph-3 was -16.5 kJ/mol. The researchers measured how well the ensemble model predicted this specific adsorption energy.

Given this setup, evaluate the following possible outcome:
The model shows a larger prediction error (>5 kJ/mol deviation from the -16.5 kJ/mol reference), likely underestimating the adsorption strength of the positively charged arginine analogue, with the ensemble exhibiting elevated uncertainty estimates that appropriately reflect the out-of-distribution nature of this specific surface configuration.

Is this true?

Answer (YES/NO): NO